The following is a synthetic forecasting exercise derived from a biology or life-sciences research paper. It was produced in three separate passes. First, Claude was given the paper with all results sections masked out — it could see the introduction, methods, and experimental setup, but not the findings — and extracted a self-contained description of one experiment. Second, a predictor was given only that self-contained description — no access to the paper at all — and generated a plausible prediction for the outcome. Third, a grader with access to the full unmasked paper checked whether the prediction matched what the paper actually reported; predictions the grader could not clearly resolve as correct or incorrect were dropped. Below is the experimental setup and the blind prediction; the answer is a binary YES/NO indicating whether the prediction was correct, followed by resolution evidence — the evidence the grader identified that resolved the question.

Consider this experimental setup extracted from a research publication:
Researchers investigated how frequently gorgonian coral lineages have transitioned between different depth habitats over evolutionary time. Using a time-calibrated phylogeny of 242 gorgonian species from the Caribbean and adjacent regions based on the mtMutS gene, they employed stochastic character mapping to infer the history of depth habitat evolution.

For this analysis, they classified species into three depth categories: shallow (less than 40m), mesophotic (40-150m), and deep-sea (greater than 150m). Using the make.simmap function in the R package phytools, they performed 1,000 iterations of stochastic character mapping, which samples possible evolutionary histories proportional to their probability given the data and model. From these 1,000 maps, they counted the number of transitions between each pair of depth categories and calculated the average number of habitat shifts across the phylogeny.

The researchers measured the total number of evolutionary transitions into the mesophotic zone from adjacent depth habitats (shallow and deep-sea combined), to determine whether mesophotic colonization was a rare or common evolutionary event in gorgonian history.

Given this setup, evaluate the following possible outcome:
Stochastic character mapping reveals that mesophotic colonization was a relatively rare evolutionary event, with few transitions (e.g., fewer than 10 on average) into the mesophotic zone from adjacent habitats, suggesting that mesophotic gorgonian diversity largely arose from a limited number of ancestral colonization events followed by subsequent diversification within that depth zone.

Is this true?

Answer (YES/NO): NO